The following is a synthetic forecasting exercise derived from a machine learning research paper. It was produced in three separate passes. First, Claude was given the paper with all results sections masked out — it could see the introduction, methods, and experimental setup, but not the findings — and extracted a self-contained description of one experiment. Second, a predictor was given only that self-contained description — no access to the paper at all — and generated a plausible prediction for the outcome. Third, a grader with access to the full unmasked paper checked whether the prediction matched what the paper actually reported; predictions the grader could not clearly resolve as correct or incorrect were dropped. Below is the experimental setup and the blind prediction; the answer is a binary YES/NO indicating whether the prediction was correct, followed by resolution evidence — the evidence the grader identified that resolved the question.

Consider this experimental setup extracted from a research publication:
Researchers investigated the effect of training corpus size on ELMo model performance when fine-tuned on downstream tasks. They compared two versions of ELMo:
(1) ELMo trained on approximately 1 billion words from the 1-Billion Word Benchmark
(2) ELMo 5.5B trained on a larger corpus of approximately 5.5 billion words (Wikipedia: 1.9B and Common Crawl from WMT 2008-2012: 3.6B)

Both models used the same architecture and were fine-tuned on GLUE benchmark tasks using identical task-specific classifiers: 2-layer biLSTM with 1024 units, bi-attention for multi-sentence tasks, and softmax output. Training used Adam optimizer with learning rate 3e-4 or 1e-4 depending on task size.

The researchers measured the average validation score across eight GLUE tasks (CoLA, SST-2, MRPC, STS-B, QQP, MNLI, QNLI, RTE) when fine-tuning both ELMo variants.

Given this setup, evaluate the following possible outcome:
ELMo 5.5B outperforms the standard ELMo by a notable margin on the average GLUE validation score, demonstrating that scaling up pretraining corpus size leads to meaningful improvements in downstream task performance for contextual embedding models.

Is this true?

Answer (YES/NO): NO